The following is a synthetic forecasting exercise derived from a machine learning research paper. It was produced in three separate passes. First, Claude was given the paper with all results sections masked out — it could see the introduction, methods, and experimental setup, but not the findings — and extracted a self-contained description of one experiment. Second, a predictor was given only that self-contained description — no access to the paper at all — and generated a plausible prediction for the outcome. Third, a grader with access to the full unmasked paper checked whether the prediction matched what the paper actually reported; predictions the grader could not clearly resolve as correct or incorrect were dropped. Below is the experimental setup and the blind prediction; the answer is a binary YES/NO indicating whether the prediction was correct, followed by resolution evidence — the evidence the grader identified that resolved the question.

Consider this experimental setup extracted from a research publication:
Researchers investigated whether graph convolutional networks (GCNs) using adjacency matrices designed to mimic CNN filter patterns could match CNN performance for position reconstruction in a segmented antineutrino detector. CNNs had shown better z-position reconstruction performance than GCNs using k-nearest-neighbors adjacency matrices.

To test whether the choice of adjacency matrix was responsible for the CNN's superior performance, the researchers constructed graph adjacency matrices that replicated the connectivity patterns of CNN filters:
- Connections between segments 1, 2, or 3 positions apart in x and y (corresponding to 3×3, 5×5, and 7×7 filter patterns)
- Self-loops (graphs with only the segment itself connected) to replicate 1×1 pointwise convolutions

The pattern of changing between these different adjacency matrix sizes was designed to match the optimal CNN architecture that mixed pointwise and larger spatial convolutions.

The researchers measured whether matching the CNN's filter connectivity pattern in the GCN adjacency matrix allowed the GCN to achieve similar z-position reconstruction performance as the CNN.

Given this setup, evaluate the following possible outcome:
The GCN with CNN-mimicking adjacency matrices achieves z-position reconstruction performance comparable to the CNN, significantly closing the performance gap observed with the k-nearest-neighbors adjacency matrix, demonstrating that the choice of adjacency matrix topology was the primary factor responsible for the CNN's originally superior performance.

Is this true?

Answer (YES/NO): NO